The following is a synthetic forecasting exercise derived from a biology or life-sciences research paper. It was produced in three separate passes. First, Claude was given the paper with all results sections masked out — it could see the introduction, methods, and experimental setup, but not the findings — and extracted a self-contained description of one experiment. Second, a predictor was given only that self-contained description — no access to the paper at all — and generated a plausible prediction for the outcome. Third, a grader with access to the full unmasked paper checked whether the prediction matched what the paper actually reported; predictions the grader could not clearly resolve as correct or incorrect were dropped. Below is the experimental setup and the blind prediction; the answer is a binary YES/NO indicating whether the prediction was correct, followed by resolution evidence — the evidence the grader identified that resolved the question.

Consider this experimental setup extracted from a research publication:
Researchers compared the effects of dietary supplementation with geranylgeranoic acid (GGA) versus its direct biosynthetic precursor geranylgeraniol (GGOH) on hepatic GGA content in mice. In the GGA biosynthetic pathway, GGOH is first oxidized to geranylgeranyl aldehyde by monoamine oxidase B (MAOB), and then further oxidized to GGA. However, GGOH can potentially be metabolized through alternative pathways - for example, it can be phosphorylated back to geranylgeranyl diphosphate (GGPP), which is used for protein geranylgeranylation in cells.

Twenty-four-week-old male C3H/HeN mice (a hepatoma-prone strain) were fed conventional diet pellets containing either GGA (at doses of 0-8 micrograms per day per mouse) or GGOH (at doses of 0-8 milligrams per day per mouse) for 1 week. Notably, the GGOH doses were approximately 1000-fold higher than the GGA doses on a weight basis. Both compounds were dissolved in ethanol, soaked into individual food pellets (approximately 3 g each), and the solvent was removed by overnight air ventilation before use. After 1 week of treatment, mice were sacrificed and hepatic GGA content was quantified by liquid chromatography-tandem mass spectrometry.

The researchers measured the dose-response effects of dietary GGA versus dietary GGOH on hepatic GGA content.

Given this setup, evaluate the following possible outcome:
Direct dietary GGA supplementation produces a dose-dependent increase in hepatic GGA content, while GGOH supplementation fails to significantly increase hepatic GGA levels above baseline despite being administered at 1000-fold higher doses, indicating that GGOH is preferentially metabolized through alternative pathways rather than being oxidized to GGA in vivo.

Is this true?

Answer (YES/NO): NO